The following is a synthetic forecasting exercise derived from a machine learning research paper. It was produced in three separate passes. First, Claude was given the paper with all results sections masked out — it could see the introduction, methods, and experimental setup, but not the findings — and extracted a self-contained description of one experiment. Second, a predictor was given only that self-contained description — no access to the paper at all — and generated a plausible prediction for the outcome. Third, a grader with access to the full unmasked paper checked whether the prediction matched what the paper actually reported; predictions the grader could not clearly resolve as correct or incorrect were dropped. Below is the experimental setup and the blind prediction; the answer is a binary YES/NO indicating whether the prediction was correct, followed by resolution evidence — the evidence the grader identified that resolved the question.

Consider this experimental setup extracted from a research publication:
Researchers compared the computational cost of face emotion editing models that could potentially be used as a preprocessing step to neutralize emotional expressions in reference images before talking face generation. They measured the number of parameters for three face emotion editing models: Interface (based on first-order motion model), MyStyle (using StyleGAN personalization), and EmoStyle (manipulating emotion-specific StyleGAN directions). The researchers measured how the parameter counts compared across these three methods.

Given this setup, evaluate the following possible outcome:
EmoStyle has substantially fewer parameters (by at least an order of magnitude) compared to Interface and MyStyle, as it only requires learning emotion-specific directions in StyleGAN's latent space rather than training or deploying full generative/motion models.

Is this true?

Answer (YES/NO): NO